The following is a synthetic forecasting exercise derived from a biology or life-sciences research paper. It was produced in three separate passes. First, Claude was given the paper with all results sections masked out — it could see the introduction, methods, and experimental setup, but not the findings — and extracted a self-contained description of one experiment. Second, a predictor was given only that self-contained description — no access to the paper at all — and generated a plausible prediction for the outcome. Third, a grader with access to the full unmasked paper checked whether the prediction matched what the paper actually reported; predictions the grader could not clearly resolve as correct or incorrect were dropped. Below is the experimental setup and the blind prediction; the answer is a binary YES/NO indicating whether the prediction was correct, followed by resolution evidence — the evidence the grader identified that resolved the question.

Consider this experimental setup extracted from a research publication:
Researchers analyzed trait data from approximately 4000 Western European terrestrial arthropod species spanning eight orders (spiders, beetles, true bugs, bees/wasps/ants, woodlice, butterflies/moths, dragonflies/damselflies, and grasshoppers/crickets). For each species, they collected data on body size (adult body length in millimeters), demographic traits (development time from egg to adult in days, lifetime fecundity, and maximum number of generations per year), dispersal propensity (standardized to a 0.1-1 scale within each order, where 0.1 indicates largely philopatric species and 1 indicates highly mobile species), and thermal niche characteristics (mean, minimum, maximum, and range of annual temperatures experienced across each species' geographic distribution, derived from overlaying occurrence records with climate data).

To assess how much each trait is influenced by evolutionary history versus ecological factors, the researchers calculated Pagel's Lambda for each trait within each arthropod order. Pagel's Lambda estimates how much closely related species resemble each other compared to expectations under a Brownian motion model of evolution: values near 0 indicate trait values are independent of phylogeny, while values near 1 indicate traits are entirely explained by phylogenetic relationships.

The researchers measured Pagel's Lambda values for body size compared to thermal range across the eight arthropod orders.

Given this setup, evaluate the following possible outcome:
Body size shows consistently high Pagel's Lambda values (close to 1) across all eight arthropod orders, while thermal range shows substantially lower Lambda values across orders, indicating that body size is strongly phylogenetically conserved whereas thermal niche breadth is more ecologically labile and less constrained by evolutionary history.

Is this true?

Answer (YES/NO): YES